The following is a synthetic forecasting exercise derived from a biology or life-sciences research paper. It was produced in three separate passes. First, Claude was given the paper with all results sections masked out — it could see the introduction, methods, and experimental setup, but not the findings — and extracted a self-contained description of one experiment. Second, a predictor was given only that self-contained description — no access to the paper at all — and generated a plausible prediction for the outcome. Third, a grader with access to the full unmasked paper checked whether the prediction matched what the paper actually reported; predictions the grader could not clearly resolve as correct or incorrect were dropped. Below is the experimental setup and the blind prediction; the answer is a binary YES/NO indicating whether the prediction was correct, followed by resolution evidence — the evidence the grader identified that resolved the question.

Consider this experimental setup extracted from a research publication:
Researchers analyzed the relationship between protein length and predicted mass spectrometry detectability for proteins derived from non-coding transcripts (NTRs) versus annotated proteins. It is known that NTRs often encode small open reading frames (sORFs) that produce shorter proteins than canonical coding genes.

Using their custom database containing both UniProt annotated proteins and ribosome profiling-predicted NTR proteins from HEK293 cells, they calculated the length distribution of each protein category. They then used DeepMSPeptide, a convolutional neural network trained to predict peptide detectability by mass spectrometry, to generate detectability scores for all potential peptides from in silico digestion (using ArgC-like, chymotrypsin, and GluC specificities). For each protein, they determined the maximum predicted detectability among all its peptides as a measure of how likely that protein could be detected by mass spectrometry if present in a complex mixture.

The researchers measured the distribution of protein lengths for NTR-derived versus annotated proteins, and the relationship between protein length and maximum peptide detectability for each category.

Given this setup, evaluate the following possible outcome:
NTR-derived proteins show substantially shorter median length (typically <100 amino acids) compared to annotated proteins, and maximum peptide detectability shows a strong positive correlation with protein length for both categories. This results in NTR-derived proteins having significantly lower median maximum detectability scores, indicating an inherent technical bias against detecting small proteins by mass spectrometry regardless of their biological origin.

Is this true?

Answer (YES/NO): NO